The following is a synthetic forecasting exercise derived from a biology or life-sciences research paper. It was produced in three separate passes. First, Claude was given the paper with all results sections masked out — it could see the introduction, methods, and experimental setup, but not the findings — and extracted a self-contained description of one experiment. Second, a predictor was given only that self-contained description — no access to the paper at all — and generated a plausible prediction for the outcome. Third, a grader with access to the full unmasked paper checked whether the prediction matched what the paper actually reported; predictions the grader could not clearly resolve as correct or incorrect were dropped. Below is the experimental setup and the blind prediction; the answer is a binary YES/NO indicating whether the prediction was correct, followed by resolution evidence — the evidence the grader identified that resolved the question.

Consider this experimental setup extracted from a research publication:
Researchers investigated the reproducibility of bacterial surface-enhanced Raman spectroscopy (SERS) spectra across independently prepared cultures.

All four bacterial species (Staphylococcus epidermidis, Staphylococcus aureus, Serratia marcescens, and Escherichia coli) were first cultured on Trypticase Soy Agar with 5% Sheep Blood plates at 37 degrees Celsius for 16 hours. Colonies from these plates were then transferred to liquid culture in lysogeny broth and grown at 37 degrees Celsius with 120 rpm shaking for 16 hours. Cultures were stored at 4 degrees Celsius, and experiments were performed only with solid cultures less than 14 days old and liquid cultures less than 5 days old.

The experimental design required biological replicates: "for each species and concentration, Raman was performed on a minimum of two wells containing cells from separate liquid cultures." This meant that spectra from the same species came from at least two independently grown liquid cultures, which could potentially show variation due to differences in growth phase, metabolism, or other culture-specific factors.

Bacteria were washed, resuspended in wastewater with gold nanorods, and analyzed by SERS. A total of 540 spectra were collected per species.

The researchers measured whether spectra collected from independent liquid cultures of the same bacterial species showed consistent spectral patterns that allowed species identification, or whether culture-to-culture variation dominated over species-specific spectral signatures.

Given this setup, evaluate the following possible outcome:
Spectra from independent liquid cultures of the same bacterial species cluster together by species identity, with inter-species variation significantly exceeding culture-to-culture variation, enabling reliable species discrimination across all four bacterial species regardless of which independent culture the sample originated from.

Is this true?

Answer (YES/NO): NO